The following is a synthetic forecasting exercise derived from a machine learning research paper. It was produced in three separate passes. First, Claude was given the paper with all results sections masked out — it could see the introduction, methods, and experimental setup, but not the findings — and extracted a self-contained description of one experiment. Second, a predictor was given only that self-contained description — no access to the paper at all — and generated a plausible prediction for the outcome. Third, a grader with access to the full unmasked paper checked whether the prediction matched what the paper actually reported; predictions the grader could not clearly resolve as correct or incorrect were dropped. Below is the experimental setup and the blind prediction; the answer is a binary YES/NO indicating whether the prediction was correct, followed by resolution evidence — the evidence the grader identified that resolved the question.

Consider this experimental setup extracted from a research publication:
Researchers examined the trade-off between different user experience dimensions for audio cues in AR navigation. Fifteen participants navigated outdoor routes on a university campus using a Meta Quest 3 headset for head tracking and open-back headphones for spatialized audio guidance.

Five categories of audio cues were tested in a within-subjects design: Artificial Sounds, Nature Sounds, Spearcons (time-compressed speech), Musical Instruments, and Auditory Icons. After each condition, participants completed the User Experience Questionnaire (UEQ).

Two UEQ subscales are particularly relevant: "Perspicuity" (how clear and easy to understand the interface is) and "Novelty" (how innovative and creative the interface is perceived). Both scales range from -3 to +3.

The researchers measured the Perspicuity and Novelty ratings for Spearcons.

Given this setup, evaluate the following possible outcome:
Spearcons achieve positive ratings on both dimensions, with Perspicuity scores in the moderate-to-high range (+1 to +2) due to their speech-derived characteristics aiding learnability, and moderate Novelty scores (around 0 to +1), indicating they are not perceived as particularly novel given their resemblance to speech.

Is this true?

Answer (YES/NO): NO